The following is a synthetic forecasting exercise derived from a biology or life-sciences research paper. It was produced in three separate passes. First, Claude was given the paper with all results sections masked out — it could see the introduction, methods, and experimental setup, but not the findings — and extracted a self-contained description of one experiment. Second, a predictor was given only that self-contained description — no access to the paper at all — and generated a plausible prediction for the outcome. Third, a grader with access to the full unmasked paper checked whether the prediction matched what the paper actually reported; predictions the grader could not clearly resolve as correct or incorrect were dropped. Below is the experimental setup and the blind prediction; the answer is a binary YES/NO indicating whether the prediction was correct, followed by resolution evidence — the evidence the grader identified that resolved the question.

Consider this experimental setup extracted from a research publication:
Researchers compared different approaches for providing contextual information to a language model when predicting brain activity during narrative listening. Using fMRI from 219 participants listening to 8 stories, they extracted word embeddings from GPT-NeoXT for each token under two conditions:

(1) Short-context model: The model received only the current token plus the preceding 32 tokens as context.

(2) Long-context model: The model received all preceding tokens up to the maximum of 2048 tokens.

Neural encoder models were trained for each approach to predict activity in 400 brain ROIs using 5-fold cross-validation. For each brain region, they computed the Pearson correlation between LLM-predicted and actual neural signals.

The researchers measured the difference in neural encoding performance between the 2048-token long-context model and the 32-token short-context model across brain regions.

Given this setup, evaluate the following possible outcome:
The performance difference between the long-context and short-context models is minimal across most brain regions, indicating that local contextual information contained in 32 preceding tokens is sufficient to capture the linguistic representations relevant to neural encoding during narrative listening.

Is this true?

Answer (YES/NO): NO